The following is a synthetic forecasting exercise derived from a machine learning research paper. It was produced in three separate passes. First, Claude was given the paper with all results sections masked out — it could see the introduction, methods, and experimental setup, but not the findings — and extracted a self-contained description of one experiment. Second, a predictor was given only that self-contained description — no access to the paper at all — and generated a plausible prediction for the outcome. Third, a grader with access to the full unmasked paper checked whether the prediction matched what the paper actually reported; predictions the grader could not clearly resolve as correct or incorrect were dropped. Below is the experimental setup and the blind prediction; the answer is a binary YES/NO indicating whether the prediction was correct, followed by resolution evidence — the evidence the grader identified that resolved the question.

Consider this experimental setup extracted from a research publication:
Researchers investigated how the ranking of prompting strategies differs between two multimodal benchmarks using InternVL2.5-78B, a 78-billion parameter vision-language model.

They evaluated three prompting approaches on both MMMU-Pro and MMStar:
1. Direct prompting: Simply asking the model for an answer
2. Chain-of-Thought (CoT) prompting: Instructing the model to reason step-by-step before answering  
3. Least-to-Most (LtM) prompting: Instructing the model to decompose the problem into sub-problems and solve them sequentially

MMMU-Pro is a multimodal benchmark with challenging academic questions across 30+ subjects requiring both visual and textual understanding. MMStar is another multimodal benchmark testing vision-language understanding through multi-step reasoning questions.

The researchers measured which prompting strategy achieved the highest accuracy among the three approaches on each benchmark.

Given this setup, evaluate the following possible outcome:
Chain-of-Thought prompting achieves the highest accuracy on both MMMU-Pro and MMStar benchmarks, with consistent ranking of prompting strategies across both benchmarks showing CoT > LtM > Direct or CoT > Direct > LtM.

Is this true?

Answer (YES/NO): NO